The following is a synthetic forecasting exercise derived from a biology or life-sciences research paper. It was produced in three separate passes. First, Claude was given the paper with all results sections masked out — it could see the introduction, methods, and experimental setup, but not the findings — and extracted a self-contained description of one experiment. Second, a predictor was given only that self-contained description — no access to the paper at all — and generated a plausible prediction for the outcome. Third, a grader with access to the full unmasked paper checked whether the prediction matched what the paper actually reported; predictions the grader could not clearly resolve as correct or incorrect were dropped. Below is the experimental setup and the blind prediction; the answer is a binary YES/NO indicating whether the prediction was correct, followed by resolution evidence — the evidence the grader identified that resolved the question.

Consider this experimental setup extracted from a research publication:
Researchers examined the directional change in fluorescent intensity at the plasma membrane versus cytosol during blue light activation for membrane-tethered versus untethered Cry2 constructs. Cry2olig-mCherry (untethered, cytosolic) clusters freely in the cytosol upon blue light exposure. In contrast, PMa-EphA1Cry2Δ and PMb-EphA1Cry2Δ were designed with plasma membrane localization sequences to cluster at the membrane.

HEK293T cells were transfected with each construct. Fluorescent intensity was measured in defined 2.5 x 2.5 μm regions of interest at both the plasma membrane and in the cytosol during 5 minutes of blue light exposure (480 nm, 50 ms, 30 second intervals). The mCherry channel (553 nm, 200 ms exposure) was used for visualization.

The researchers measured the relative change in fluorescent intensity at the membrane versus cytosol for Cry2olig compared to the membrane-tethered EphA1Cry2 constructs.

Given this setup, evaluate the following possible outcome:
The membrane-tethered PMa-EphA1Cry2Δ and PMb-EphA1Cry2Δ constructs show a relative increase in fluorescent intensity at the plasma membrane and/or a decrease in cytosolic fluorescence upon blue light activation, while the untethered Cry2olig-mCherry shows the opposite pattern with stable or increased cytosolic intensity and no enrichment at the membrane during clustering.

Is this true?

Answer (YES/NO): YES